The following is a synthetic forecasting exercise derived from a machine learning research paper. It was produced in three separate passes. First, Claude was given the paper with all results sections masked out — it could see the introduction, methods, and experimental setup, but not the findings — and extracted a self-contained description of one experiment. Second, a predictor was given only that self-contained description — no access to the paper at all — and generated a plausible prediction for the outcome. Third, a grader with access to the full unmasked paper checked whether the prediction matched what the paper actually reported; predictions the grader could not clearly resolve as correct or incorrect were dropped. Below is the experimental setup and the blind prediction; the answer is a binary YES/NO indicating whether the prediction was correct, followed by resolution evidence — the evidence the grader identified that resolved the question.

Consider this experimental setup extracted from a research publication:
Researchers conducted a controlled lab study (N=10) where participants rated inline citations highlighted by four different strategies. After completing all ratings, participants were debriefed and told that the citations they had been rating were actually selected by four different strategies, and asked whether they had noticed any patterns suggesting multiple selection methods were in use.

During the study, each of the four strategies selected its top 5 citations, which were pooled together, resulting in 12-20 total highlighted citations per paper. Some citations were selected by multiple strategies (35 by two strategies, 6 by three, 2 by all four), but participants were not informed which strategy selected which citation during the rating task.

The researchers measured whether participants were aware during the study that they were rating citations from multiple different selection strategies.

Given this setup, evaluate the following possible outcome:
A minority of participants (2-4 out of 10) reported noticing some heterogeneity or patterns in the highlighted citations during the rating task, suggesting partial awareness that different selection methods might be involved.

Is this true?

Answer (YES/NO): NO